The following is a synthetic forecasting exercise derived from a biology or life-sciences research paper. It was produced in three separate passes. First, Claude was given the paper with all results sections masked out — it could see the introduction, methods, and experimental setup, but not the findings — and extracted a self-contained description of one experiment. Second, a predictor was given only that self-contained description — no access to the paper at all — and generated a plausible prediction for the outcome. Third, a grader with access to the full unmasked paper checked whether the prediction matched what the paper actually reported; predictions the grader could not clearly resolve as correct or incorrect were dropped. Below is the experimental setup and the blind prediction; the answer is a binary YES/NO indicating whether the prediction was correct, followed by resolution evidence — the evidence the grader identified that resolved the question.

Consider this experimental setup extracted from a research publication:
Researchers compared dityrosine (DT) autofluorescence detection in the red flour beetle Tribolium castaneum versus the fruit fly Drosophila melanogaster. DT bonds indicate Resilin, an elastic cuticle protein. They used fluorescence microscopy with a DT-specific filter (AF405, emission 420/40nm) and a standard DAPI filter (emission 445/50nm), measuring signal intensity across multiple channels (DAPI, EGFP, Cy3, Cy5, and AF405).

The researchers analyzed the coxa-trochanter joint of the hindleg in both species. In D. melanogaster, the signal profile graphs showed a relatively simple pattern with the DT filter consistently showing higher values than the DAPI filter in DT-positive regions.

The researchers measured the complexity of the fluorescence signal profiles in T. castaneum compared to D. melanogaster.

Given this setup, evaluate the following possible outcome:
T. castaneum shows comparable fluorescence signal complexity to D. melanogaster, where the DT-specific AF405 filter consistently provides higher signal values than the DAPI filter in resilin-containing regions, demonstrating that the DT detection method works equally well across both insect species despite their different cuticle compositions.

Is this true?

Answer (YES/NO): NO